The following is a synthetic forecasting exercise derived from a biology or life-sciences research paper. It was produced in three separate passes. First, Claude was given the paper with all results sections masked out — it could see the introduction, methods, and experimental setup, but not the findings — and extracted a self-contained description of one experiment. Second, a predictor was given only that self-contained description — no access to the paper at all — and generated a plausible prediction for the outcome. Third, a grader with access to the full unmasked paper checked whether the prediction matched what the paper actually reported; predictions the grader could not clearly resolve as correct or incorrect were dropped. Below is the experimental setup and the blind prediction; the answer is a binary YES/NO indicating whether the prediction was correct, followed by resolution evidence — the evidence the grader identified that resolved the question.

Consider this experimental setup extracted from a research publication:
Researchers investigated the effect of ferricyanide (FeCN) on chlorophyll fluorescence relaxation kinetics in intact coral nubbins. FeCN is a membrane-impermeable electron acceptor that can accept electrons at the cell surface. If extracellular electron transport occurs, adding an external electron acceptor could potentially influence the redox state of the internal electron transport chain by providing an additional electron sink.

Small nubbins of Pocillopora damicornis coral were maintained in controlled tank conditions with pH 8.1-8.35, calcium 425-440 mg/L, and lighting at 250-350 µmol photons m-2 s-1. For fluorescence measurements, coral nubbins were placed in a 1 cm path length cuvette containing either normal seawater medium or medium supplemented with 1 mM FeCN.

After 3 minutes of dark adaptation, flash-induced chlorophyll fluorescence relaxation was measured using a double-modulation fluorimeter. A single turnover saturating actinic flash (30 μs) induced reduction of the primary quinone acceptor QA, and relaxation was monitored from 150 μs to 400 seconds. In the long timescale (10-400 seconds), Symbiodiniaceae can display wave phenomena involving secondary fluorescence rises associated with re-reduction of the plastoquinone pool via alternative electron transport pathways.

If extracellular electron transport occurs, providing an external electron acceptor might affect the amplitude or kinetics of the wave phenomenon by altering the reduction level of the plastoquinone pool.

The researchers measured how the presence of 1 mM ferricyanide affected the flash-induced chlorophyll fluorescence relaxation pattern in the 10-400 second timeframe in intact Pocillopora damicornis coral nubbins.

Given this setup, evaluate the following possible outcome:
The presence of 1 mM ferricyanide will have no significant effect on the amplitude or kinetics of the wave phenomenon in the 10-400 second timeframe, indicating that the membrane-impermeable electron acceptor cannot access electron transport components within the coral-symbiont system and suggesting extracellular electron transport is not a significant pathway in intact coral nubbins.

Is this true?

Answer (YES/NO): NO